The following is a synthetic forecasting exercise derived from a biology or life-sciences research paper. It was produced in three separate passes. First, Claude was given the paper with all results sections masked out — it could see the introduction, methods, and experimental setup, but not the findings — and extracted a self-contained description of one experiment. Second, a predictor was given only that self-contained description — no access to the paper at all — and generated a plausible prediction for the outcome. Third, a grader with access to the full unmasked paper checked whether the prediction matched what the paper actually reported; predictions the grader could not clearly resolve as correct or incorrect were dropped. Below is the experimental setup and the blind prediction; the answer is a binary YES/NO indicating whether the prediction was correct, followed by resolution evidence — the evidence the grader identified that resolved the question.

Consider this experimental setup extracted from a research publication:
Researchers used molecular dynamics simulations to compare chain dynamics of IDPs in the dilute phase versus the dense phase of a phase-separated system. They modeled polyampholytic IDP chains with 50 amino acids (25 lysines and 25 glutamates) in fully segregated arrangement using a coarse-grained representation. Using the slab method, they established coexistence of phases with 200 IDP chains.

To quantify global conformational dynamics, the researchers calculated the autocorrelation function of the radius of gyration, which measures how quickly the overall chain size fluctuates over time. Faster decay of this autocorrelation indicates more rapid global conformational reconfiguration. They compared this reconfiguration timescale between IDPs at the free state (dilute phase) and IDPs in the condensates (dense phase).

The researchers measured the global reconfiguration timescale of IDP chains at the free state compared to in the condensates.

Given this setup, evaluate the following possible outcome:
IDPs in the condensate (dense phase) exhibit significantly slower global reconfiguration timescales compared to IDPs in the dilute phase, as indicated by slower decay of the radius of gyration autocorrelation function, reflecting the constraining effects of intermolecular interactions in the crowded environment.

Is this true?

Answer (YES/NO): YES